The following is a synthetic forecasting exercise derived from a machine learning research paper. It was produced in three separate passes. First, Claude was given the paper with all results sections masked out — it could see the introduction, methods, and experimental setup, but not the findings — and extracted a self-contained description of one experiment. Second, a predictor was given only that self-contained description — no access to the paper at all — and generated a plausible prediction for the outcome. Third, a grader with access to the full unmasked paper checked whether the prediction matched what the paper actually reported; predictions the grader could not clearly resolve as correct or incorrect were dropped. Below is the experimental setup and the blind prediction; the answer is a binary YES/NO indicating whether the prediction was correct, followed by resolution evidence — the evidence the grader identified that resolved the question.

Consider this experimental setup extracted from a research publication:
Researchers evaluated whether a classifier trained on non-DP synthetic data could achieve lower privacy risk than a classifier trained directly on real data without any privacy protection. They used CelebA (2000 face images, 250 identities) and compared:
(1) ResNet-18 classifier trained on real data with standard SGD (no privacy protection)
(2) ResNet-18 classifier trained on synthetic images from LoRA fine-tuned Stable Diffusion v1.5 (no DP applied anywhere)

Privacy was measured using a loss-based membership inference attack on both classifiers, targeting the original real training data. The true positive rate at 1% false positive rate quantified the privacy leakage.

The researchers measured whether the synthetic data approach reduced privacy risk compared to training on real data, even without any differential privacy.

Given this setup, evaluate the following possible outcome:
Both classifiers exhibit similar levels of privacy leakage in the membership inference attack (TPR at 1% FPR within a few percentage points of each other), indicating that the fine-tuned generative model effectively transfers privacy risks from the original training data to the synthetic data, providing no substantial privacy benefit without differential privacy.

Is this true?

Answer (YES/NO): NO